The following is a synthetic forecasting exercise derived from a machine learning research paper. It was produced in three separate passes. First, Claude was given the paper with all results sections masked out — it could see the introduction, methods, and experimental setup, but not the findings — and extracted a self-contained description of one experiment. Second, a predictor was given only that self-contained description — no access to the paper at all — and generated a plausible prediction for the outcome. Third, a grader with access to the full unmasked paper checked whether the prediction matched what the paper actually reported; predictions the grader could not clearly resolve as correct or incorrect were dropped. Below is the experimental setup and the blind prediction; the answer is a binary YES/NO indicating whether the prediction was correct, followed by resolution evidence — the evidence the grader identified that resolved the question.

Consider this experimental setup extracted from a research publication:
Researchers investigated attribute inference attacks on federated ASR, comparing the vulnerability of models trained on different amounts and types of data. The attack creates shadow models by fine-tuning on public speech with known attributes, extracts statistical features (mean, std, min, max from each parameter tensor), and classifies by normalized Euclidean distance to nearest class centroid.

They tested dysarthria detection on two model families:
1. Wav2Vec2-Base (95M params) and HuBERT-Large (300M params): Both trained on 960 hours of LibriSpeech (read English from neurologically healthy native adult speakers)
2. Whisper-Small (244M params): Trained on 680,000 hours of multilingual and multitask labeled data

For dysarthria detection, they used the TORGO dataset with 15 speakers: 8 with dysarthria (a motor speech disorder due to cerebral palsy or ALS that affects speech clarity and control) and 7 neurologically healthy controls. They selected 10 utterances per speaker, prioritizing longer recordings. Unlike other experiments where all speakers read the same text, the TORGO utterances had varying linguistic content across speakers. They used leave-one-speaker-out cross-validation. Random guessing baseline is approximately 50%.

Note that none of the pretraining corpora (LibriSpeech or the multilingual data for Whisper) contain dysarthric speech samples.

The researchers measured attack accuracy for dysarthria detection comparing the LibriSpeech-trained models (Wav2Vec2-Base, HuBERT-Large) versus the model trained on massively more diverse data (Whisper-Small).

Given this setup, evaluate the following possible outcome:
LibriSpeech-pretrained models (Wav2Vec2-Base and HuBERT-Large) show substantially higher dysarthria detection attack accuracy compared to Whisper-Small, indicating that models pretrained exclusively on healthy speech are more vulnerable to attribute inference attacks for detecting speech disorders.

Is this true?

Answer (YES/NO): NO